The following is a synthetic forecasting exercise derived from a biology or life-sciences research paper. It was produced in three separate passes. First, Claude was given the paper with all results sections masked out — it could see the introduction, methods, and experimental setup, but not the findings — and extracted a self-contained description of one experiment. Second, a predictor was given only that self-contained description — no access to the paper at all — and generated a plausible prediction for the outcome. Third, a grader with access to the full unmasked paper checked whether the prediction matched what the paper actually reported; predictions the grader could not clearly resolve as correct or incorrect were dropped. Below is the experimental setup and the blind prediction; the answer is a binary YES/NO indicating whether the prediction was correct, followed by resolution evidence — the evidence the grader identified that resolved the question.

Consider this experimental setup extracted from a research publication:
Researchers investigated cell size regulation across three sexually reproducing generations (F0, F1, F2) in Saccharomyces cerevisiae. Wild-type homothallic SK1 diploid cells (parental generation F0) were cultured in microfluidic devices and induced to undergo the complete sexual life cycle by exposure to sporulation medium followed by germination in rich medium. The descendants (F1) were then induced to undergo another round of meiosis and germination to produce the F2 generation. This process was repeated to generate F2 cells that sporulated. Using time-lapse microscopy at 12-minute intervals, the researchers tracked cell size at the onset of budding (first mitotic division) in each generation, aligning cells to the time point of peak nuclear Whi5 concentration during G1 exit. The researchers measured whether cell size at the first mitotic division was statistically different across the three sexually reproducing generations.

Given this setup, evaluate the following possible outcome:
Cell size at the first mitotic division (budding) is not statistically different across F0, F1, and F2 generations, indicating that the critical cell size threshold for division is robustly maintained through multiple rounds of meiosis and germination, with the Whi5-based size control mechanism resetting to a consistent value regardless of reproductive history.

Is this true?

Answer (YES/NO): YES